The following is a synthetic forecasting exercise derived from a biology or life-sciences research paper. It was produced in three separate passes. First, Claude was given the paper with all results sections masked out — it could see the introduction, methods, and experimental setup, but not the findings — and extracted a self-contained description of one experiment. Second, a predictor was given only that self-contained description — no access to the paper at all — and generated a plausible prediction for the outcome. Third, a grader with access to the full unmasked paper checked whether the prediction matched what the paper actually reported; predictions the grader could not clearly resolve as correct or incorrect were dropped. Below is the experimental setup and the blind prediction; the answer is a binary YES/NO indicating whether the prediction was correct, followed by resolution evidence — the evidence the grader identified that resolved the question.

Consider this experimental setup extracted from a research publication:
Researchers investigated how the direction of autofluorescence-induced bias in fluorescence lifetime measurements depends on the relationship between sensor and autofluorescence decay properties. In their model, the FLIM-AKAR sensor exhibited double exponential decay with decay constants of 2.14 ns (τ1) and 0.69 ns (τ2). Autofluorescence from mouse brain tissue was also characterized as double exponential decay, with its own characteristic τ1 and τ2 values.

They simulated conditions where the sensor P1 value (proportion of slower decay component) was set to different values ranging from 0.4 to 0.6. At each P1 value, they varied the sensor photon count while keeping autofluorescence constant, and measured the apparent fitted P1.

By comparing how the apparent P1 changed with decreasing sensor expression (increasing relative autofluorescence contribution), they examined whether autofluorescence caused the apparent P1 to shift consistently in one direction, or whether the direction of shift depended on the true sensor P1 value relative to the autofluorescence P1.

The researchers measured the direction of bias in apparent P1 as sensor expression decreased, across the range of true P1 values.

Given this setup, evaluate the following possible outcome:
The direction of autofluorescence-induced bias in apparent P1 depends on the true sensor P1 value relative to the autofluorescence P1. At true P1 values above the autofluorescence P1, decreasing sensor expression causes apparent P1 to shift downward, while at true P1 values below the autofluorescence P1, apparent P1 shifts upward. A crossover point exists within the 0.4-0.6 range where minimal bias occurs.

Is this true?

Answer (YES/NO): NO